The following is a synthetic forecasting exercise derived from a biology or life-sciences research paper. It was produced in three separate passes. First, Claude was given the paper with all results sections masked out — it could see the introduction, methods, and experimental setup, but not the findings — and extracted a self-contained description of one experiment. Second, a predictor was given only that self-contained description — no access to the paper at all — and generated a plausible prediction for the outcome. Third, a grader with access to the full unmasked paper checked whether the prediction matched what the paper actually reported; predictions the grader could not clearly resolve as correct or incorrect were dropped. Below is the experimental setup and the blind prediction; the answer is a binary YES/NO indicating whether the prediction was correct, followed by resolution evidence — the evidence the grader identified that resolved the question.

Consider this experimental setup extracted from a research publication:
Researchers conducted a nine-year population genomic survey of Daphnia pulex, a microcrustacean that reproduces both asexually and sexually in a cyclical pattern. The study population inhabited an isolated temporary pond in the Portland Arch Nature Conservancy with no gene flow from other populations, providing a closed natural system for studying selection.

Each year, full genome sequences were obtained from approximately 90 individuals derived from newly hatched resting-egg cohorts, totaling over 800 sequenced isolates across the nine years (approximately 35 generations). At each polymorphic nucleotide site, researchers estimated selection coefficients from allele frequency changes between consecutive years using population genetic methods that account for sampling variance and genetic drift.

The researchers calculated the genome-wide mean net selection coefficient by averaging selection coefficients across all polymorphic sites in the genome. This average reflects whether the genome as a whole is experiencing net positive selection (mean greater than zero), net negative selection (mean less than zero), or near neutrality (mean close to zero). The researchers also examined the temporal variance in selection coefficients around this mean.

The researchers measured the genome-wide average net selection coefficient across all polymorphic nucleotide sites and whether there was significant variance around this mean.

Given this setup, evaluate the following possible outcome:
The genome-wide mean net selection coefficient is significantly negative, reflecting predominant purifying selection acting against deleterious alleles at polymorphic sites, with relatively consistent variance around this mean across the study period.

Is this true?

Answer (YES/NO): NO